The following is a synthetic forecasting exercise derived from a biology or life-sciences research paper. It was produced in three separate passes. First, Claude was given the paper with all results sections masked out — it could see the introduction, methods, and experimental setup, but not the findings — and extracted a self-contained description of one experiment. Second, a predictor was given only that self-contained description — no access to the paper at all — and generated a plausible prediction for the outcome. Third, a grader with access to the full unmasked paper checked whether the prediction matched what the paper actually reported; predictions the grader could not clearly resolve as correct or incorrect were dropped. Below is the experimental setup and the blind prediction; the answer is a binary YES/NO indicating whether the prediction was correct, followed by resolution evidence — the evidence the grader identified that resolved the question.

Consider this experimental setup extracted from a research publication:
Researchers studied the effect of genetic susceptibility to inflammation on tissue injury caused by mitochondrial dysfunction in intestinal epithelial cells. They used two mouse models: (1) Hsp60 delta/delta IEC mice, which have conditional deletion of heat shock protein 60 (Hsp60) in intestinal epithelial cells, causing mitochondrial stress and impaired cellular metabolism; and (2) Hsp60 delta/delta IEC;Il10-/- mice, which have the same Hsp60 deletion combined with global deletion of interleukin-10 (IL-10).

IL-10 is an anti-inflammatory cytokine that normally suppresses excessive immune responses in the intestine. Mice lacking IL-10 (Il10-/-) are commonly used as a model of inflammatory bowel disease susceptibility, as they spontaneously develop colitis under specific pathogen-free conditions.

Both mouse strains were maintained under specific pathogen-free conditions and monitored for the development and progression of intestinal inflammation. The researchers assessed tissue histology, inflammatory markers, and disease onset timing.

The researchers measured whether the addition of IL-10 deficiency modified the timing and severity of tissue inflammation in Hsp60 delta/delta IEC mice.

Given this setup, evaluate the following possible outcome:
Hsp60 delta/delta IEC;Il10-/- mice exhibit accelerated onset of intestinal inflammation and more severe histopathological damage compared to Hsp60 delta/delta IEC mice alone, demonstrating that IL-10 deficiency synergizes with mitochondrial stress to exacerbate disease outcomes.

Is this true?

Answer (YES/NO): YES